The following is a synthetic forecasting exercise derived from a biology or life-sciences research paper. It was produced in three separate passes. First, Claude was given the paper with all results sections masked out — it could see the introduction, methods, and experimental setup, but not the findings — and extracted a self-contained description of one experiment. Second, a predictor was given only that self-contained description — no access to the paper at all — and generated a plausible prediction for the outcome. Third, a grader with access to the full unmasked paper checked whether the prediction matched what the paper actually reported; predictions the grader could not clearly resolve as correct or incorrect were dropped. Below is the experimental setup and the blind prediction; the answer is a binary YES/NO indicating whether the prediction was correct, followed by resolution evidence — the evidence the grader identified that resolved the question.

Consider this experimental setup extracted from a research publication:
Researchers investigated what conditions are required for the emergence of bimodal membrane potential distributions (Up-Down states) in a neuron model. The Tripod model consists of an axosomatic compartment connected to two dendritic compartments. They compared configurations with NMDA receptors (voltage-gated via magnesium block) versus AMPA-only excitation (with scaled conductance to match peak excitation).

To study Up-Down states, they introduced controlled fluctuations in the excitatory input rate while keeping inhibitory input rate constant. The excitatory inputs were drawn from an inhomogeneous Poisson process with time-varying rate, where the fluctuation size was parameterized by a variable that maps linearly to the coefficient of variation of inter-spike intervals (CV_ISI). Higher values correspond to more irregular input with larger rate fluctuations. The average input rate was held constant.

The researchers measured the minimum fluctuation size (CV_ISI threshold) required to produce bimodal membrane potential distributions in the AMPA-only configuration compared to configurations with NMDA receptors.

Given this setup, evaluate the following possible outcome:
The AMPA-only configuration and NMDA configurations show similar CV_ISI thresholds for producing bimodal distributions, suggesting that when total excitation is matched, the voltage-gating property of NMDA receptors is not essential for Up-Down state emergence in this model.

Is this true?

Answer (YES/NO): NO